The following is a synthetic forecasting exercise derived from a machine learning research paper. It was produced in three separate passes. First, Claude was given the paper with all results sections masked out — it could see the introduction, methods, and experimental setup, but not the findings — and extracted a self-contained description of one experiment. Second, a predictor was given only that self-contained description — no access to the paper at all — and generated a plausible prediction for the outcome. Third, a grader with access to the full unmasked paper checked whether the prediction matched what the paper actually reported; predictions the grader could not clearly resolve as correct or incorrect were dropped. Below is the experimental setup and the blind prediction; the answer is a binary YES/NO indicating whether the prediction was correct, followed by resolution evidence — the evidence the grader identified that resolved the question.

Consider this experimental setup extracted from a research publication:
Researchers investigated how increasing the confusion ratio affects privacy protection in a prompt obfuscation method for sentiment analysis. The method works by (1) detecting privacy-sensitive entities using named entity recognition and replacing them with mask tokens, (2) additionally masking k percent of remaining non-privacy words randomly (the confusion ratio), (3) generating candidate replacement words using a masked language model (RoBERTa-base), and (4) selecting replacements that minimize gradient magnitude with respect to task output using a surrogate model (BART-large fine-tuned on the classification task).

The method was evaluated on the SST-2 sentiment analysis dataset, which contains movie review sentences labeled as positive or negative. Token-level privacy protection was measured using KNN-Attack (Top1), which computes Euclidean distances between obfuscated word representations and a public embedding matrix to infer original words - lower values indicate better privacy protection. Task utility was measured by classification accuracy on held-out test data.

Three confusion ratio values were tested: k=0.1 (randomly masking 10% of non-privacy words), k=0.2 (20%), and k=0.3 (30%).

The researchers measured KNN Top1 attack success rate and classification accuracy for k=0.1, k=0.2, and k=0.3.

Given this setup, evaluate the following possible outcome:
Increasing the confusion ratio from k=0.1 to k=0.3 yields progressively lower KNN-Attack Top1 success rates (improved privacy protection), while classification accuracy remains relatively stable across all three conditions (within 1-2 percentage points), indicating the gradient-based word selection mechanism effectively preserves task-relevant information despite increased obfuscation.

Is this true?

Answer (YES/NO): NO